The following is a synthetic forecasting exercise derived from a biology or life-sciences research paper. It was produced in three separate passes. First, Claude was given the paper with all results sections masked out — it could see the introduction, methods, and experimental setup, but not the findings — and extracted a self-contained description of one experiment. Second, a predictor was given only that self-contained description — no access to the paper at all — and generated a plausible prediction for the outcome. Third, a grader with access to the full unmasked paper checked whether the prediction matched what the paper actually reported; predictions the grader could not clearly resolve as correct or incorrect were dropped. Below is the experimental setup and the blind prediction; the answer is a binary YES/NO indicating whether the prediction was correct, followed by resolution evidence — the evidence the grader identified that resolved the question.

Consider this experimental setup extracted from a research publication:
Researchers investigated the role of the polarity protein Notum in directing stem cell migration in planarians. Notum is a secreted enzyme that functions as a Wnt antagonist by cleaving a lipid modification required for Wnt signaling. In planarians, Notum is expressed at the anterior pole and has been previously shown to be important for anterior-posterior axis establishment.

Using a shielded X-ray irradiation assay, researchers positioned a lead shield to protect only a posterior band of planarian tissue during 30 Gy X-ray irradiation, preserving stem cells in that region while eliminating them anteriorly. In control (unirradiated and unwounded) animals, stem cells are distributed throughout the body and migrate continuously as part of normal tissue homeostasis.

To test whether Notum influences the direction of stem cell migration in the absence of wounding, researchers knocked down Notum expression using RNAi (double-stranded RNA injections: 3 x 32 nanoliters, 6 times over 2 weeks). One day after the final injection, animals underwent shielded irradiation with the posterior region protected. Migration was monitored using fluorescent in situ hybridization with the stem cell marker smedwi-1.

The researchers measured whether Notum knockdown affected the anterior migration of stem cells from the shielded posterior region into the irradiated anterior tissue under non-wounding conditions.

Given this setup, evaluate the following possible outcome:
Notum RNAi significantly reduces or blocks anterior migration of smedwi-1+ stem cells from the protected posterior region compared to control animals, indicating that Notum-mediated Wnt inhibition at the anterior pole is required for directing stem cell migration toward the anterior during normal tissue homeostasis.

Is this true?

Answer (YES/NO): YES